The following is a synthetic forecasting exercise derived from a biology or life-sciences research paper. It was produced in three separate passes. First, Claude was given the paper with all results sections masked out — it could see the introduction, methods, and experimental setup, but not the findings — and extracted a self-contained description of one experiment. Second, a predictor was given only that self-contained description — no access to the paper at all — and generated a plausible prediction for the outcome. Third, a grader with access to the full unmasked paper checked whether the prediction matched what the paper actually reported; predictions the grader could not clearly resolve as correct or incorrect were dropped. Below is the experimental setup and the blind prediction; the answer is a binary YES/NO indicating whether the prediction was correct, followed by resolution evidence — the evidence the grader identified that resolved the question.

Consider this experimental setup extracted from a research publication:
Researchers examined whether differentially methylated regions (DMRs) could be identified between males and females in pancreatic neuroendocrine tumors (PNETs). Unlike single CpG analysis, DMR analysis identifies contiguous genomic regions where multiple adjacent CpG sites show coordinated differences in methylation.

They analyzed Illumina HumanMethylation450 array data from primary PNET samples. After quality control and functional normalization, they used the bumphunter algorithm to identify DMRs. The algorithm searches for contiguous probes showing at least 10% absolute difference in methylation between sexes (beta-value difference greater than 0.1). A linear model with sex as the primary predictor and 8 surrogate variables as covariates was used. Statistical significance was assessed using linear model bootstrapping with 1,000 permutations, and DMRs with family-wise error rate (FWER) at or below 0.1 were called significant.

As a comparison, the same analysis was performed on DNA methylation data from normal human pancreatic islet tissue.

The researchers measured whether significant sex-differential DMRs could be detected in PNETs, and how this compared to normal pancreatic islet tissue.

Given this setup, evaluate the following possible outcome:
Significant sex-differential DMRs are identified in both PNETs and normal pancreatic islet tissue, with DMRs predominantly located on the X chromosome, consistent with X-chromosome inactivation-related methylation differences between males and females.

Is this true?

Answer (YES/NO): NO